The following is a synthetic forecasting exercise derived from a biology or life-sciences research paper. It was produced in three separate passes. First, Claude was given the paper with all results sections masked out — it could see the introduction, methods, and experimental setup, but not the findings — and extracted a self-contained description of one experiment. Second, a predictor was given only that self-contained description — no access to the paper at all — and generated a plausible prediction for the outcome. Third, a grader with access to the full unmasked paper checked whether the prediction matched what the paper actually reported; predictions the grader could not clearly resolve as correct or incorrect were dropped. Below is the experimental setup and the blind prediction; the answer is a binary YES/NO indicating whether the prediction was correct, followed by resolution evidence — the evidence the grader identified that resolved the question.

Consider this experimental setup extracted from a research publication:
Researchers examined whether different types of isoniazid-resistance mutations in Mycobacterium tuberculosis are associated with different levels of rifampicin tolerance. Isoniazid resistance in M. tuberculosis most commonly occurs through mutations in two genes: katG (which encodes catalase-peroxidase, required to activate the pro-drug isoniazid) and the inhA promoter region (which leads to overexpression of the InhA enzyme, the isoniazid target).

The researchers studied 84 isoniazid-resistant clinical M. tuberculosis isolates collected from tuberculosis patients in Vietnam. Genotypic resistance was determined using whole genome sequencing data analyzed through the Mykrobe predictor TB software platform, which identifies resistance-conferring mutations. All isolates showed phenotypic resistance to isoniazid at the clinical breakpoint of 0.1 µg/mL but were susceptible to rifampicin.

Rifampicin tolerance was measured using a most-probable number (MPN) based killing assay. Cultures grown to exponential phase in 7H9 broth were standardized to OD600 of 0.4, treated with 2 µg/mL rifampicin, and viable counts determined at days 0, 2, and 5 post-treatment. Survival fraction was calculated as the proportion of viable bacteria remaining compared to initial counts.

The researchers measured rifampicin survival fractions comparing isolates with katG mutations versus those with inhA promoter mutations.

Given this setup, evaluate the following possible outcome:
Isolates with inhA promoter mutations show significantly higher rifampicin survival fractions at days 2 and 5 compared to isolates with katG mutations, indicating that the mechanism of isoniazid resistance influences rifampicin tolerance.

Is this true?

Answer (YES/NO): NO